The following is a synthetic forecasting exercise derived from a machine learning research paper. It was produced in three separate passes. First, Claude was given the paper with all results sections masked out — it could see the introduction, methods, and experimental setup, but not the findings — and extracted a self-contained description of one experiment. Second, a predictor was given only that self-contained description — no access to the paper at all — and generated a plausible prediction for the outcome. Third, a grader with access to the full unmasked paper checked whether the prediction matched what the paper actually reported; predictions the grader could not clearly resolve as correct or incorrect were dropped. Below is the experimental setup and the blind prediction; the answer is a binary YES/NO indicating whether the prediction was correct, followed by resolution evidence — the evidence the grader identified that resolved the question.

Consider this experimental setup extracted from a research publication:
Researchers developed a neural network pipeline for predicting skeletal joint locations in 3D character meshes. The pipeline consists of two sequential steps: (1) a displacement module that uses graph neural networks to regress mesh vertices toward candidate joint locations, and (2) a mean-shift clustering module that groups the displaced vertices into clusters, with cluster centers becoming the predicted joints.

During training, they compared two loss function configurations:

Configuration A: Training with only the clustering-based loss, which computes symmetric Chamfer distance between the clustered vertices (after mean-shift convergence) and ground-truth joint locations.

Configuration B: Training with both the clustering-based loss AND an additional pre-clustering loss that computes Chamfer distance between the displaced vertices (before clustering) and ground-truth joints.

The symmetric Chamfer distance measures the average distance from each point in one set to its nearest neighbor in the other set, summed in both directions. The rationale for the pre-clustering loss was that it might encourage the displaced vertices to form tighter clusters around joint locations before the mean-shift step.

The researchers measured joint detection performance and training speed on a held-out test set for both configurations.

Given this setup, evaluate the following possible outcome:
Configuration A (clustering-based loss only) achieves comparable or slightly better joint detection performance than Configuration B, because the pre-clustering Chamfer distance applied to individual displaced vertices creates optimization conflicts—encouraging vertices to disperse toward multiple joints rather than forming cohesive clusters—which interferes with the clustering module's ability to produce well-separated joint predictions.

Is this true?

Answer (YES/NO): NO